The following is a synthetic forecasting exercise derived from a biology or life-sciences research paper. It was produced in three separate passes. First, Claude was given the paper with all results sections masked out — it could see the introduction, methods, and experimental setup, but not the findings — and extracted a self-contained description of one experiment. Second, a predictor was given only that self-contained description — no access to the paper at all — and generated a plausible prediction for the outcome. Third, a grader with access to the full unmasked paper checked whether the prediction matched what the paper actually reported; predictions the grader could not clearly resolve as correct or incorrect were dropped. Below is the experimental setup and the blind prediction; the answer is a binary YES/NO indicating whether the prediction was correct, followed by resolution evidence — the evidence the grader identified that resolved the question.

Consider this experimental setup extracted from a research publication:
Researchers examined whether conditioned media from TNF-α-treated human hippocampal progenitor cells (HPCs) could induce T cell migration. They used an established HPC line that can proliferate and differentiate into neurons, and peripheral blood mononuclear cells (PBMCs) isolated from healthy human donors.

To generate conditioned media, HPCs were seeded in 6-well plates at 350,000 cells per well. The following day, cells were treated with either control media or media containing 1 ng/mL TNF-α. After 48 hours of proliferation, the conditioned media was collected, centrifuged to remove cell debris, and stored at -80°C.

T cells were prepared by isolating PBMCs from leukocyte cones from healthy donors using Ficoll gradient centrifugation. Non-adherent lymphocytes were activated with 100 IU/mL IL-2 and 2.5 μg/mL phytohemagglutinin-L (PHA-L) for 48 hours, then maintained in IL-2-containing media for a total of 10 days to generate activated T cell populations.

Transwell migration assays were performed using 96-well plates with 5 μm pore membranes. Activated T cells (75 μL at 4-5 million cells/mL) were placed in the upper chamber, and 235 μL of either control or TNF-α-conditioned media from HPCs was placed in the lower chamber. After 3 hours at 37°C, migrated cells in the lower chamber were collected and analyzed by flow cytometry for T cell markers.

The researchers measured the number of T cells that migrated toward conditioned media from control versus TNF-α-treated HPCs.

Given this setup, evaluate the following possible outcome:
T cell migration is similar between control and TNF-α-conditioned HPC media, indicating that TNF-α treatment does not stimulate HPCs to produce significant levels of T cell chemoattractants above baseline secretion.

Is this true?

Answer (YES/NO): NO